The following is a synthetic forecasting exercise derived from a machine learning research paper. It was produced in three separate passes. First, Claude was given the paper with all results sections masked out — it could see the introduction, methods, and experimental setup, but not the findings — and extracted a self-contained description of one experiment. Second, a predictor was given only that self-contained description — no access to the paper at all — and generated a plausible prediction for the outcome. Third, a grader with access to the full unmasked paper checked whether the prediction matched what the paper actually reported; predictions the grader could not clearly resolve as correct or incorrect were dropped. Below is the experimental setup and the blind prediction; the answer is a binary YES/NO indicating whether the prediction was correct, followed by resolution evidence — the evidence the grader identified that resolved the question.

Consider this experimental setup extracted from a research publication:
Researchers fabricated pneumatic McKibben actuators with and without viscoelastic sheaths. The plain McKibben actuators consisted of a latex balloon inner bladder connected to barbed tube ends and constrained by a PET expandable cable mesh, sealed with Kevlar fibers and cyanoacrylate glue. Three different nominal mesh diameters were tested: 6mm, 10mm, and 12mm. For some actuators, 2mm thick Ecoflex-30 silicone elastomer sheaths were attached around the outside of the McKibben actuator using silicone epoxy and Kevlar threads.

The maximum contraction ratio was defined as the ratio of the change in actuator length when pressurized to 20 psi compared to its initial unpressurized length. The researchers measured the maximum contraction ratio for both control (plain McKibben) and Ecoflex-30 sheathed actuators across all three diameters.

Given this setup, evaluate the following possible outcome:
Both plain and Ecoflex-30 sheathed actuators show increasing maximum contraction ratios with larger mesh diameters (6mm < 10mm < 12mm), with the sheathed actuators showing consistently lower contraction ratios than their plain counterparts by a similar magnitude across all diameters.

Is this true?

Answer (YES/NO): NO